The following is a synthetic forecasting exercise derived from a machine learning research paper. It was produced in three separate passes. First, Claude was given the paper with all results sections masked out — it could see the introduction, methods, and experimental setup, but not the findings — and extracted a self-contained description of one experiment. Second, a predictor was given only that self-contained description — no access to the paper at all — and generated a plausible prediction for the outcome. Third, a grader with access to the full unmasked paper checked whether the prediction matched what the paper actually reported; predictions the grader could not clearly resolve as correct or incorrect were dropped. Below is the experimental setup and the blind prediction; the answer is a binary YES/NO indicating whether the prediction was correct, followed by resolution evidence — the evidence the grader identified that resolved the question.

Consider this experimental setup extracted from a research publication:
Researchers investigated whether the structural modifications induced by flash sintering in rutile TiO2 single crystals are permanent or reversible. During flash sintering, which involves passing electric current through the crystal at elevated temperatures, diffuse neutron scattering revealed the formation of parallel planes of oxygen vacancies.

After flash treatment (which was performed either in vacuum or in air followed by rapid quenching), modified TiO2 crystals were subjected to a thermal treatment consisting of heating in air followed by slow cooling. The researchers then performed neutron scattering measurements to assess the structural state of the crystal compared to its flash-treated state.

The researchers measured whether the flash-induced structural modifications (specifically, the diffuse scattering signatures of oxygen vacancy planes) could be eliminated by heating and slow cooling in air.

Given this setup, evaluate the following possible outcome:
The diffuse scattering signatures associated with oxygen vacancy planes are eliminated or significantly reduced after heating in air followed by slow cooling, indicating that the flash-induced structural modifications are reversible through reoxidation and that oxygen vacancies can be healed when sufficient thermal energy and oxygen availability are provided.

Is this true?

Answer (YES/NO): YES